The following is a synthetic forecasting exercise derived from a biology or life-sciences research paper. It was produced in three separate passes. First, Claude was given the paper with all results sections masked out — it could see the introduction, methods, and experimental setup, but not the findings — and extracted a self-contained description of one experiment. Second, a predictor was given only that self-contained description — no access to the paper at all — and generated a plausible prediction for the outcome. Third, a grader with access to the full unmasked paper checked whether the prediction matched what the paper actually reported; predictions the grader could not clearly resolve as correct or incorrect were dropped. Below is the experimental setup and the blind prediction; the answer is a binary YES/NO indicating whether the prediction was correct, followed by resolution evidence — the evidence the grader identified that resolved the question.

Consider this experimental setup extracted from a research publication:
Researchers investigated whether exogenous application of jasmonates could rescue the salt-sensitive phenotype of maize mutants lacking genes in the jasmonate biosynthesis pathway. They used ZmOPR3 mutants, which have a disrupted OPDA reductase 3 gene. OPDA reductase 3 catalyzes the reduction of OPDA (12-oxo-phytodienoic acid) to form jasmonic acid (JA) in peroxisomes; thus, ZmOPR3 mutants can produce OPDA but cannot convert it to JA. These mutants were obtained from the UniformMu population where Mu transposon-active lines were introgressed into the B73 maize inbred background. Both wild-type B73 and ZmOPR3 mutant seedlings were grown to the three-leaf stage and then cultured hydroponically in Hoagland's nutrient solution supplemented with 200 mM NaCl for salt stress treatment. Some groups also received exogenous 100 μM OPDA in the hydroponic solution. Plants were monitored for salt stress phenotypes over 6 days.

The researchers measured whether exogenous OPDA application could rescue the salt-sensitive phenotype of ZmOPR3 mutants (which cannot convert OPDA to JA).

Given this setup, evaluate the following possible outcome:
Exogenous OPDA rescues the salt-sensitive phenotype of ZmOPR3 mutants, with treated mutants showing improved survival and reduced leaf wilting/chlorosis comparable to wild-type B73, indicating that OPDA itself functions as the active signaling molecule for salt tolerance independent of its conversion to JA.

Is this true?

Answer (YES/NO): YES